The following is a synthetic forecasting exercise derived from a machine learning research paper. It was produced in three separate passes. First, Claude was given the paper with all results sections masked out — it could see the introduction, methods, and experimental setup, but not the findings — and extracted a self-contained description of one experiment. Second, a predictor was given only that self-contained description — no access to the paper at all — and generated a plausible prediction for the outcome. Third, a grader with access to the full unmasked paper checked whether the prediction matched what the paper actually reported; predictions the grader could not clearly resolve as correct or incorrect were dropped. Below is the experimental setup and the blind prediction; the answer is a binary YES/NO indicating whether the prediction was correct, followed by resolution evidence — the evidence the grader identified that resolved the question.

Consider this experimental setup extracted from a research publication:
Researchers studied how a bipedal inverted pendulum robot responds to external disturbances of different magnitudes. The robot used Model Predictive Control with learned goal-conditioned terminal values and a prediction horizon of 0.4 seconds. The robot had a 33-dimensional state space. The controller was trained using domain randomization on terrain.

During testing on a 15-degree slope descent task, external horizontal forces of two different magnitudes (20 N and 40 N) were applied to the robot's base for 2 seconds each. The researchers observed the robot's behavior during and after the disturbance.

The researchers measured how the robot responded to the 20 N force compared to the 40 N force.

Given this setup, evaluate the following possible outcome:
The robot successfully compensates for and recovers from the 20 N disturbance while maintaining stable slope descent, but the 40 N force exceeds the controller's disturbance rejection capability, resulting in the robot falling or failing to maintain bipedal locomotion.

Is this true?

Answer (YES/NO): NO